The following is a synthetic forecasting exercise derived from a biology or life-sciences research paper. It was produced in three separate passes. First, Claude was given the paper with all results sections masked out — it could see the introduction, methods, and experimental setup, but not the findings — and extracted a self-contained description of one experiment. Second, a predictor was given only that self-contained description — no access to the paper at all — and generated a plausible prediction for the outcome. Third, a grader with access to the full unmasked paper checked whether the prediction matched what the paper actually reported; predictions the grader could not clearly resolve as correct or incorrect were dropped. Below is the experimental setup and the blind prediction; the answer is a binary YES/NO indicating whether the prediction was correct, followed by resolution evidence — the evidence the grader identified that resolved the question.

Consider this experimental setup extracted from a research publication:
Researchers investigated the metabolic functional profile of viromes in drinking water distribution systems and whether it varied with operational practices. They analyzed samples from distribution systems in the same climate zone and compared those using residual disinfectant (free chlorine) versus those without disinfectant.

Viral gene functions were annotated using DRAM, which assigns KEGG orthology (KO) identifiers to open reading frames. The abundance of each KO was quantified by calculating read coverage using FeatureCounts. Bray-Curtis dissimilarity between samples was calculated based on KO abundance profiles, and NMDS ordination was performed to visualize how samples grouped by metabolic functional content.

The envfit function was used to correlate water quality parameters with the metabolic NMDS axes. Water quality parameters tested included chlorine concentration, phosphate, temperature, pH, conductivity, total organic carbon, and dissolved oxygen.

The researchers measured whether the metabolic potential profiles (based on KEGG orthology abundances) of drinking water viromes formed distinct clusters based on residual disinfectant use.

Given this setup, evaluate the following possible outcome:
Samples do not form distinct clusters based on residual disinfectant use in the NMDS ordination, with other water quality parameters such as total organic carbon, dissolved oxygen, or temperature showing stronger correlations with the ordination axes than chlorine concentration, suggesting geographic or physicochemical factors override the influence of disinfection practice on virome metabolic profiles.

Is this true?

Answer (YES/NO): NO